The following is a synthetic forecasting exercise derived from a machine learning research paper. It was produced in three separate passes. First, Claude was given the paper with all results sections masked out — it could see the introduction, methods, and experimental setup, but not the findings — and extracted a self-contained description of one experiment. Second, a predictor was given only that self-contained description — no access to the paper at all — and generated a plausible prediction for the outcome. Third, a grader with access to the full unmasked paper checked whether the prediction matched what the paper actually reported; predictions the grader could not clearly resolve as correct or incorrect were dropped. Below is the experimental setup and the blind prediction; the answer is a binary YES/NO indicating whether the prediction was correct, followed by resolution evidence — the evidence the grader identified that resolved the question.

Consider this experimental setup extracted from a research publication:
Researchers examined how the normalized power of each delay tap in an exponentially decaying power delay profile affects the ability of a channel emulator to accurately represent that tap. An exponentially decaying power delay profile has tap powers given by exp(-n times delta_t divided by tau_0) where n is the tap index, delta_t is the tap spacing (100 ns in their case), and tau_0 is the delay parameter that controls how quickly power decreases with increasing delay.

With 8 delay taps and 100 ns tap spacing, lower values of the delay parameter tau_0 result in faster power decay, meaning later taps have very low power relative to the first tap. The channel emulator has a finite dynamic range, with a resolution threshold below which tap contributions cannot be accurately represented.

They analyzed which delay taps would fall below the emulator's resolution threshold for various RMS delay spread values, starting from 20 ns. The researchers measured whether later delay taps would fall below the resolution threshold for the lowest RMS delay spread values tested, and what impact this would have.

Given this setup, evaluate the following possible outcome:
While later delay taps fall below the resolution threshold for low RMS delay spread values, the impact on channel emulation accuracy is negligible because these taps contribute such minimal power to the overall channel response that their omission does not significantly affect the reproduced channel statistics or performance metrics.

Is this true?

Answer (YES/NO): YES